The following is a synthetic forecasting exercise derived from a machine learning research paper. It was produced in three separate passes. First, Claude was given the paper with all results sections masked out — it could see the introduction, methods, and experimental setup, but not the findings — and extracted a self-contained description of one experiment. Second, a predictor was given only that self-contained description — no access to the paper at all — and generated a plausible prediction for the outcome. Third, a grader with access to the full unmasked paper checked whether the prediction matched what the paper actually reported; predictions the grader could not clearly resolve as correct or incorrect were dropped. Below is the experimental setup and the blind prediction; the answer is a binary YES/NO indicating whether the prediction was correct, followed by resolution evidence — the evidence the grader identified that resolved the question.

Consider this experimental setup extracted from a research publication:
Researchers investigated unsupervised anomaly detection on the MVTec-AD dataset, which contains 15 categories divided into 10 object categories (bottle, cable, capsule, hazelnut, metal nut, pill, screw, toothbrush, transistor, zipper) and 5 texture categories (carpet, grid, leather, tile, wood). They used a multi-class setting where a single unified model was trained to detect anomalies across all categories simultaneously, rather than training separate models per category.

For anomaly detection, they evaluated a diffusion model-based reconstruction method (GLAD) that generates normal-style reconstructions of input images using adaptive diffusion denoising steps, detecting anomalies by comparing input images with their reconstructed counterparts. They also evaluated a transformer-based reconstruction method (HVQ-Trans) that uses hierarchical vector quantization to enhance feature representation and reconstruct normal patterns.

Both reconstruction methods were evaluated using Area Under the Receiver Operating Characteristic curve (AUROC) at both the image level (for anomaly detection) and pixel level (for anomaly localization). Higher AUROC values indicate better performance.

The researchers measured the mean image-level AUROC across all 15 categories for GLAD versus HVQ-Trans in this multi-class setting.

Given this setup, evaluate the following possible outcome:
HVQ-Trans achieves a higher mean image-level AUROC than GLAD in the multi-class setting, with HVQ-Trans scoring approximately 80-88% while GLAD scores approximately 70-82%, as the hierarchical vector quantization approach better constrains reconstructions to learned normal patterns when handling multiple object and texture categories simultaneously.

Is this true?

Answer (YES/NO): NO